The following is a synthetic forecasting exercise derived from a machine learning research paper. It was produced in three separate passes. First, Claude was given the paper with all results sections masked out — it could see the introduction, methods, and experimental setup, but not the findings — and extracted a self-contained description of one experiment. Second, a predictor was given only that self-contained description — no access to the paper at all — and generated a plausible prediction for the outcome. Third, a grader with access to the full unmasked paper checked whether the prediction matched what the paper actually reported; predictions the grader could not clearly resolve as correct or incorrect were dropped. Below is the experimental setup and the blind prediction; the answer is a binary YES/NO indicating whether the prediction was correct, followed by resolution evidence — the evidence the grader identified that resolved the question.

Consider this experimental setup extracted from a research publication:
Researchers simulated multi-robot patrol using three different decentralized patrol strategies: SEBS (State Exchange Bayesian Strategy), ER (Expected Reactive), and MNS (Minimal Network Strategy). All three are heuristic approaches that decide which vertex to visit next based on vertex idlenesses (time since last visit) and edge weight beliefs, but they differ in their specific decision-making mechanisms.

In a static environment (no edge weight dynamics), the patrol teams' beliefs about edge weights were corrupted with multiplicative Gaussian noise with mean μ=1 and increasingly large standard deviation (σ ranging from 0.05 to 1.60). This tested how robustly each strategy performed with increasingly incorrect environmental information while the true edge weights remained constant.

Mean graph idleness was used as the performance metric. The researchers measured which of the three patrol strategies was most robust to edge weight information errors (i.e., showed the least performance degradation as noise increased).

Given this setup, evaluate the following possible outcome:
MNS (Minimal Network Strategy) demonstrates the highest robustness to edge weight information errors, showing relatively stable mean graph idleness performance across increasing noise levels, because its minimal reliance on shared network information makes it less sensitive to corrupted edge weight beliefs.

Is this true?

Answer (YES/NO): NO